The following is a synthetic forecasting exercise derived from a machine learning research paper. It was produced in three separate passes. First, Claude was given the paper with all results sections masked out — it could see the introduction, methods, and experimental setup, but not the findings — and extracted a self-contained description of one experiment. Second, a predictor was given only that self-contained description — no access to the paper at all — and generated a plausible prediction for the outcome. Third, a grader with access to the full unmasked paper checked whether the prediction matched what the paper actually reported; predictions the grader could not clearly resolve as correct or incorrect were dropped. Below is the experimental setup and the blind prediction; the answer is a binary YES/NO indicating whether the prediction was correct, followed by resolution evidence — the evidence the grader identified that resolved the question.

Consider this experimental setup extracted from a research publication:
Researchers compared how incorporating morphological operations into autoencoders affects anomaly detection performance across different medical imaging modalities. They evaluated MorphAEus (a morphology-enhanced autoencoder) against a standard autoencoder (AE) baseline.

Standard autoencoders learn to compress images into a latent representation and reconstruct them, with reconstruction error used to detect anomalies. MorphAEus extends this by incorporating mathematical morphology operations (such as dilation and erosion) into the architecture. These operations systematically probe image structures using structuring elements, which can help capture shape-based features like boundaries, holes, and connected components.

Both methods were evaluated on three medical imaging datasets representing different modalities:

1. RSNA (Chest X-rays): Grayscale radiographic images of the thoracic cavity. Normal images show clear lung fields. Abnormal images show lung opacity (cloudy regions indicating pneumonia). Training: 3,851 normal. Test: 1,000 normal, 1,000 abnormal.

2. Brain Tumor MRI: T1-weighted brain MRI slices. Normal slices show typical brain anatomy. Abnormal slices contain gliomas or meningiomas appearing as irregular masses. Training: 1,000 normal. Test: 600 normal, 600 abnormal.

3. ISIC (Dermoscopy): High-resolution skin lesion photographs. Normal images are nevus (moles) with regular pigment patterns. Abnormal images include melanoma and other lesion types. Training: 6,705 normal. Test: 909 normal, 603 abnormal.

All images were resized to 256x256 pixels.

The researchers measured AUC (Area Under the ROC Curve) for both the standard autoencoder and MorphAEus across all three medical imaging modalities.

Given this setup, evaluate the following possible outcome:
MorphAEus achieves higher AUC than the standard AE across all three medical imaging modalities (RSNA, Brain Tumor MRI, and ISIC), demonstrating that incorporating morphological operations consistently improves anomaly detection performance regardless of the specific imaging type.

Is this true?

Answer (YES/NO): NO